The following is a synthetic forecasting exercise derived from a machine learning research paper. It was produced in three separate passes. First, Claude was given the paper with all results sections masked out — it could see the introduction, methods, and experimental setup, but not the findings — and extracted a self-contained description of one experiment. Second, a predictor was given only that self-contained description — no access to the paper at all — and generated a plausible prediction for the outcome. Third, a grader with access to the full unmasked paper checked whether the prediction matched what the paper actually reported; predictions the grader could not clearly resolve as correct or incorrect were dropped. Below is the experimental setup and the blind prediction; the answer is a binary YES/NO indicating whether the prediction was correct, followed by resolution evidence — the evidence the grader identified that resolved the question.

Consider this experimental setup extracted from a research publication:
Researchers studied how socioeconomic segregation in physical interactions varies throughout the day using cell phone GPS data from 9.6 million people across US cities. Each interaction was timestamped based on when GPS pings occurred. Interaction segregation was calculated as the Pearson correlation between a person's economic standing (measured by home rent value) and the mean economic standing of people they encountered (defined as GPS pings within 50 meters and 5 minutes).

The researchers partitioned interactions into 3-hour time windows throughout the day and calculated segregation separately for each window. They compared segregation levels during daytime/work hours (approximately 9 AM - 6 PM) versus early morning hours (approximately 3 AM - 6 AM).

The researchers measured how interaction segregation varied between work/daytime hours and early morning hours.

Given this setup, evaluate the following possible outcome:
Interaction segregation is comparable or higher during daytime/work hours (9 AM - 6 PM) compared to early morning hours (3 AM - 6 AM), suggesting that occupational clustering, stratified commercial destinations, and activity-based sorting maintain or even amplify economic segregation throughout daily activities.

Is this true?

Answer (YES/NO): NO